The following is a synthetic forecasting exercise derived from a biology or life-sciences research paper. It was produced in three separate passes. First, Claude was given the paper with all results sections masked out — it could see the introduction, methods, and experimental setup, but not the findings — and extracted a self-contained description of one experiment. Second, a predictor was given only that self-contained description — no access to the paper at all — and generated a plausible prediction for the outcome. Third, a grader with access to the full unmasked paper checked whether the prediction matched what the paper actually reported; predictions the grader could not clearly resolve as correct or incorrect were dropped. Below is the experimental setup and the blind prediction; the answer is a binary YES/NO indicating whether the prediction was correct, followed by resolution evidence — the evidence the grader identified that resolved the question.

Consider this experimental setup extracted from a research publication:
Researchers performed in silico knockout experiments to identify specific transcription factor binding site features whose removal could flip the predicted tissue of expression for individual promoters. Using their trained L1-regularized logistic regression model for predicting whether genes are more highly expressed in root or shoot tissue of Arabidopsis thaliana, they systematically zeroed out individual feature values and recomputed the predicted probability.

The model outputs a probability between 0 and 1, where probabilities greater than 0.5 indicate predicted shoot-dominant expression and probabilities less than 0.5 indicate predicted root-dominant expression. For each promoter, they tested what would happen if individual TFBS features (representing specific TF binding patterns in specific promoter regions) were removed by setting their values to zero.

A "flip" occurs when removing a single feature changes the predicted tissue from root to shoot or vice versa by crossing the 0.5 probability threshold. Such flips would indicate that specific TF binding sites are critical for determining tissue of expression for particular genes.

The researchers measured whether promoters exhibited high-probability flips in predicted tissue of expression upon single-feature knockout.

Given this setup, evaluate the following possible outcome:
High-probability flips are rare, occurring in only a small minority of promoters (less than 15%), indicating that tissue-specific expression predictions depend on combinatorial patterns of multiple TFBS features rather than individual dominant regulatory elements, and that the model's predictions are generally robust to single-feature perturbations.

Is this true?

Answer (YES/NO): YES